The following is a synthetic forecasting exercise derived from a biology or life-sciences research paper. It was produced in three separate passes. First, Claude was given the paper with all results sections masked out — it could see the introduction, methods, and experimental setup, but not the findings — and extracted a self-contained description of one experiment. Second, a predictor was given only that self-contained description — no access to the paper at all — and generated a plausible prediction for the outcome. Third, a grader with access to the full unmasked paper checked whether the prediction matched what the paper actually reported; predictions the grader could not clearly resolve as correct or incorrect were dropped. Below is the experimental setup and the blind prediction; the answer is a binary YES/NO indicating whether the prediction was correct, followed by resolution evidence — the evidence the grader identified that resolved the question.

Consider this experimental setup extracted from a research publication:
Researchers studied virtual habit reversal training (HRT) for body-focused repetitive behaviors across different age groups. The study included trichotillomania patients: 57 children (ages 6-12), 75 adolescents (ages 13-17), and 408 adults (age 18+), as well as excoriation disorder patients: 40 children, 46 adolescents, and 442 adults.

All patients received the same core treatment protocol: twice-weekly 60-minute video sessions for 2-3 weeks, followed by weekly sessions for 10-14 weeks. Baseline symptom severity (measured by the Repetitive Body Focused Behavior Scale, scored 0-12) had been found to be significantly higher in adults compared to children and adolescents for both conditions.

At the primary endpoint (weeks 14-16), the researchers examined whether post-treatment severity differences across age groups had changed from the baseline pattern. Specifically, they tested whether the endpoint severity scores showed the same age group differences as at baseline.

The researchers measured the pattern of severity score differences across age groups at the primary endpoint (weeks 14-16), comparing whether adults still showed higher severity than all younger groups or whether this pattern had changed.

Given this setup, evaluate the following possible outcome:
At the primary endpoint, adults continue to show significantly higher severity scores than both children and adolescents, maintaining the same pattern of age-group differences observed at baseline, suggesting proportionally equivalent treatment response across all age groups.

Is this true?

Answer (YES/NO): NO